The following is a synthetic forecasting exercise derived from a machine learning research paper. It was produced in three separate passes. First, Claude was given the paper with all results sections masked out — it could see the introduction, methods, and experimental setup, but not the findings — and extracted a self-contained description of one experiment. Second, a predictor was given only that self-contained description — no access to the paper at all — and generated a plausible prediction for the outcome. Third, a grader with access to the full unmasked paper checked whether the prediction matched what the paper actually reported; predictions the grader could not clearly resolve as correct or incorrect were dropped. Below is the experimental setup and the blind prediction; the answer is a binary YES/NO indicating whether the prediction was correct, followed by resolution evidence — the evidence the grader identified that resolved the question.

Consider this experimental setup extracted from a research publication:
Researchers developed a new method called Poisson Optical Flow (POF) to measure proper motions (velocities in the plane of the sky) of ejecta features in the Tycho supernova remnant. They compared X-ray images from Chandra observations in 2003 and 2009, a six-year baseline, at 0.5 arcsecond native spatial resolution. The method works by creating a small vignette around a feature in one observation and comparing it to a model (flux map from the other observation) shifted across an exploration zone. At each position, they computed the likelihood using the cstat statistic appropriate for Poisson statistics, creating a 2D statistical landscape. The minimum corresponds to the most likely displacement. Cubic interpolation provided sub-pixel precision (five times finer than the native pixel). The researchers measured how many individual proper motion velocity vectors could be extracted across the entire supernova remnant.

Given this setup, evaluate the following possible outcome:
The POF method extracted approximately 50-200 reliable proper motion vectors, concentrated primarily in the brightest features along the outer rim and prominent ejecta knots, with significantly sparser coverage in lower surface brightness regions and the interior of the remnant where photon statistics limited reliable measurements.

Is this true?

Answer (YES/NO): NO